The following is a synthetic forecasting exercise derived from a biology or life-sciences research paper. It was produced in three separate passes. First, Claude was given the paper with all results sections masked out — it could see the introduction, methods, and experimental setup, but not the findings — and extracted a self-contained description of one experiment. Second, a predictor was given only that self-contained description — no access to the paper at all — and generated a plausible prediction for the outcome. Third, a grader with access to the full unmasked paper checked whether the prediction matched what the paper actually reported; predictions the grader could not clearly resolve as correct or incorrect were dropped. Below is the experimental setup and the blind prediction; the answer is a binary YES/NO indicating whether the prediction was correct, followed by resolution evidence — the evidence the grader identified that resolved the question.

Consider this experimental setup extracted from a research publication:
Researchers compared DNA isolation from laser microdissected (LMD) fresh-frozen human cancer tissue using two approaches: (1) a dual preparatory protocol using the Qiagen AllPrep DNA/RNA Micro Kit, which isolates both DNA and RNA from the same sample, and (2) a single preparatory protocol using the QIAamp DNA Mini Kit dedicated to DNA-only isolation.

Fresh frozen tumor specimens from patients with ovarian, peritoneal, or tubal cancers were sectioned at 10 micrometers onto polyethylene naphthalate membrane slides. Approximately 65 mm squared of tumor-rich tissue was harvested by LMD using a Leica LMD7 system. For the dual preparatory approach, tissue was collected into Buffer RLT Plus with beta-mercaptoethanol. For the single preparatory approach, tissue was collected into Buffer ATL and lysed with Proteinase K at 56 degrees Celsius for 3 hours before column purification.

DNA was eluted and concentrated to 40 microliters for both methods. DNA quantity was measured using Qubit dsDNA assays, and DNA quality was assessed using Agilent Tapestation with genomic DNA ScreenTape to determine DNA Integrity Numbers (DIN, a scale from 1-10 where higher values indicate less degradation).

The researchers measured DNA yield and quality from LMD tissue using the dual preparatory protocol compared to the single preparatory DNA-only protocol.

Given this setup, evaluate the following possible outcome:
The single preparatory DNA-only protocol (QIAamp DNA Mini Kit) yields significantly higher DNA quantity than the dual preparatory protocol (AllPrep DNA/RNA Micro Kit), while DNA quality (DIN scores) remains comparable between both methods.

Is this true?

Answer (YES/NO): NO